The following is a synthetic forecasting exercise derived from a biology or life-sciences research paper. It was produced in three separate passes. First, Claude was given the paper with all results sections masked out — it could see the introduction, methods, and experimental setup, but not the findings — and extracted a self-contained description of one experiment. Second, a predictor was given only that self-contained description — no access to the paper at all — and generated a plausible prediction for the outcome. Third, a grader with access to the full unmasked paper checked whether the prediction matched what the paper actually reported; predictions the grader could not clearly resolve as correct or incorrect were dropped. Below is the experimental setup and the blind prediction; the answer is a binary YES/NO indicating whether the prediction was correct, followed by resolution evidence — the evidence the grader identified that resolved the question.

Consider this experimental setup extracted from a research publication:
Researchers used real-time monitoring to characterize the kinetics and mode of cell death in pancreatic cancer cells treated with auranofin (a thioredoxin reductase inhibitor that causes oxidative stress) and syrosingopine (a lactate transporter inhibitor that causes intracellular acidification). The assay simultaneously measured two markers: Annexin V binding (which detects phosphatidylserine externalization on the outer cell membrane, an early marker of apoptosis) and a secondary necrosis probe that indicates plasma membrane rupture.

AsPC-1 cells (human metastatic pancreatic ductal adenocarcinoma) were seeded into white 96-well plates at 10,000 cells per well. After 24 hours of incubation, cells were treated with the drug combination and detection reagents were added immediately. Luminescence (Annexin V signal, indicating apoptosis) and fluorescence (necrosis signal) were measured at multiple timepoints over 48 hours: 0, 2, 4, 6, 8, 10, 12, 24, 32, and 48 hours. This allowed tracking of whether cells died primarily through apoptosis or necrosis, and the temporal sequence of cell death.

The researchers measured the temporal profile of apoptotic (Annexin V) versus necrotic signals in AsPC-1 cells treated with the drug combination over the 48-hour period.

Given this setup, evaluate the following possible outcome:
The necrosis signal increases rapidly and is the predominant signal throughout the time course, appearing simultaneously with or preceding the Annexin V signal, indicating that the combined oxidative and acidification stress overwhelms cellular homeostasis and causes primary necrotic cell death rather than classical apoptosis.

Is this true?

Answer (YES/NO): NO